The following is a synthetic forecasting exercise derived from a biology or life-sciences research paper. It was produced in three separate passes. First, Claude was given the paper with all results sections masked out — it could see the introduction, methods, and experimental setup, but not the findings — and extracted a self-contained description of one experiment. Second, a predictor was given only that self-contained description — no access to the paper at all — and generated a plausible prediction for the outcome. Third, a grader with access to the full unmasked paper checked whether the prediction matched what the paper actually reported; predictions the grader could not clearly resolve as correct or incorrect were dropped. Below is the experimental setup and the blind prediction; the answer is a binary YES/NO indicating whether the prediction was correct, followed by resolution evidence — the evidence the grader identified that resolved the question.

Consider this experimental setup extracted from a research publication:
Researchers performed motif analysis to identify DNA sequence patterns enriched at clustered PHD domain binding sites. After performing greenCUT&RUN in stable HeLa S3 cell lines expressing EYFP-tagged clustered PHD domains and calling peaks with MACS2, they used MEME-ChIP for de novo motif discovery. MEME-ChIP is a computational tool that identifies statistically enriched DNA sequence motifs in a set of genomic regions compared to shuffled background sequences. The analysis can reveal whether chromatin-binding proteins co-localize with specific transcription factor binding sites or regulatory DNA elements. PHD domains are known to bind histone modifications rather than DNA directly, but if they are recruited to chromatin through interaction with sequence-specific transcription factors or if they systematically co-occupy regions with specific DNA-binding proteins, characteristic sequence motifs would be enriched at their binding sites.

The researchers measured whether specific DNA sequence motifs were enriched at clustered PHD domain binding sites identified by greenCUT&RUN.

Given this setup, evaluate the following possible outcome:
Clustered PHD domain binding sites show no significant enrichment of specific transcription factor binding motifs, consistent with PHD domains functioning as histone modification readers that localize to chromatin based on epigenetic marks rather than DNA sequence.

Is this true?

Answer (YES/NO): NO